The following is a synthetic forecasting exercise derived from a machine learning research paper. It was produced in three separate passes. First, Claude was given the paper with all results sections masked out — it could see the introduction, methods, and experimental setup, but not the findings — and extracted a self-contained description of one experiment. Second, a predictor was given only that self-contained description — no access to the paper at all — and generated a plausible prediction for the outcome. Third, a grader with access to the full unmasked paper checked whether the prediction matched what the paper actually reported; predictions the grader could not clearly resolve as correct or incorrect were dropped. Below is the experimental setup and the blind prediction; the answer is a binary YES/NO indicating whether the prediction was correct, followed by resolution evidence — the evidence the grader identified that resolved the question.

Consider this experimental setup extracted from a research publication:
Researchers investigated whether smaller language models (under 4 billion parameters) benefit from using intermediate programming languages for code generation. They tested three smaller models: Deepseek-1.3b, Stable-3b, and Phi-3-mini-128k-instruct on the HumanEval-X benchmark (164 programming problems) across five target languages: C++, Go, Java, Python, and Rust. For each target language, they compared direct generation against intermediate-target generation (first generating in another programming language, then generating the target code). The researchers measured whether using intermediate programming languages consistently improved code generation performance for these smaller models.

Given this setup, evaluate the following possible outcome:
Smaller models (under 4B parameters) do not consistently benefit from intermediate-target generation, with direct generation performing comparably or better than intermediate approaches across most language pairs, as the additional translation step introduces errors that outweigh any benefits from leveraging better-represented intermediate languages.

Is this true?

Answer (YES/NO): YES